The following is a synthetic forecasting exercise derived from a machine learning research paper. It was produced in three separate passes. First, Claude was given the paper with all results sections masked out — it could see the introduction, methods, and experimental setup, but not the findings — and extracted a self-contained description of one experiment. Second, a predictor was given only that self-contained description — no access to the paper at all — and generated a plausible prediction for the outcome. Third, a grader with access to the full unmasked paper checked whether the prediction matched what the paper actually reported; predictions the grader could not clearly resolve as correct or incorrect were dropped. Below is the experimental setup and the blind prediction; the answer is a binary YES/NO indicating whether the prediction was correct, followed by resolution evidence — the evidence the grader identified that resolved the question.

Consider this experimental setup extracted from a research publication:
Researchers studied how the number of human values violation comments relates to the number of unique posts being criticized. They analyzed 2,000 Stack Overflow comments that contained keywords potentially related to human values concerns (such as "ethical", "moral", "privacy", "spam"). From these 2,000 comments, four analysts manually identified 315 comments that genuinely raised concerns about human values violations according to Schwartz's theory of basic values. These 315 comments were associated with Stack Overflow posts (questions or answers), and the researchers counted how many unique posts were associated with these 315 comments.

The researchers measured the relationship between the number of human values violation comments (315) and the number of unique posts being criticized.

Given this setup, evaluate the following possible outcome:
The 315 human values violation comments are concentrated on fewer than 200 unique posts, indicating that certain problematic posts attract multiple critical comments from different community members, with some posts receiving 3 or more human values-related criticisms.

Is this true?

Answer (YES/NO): NO